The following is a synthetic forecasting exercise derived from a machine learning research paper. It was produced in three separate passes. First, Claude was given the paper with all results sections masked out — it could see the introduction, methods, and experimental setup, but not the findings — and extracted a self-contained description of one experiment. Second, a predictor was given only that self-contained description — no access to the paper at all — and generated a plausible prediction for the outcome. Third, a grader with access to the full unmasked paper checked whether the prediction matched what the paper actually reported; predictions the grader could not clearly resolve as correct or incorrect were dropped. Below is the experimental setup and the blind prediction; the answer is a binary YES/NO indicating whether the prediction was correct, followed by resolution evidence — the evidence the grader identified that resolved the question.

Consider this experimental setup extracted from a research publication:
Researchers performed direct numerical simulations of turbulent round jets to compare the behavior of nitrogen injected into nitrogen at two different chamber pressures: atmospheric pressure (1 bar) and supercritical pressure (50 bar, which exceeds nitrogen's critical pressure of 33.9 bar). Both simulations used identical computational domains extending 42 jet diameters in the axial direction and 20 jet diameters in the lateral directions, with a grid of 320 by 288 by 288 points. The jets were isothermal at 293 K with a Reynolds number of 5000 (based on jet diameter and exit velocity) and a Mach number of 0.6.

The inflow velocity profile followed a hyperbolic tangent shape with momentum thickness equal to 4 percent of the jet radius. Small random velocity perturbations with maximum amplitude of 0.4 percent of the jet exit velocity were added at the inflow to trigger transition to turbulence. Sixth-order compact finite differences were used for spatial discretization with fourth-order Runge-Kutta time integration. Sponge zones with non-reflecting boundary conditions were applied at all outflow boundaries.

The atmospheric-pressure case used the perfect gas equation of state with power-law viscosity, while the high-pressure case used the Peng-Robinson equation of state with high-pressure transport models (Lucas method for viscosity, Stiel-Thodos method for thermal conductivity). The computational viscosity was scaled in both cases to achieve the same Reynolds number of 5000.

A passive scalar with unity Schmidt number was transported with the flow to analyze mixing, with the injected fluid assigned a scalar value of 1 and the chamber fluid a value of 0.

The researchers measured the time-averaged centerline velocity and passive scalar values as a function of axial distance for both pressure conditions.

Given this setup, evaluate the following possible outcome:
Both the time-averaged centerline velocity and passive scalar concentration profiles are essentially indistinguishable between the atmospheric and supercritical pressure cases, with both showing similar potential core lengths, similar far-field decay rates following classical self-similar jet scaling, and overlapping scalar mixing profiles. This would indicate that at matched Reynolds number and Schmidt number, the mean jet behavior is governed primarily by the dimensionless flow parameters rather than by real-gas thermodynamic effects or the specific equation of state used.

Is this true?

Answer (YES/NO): NO